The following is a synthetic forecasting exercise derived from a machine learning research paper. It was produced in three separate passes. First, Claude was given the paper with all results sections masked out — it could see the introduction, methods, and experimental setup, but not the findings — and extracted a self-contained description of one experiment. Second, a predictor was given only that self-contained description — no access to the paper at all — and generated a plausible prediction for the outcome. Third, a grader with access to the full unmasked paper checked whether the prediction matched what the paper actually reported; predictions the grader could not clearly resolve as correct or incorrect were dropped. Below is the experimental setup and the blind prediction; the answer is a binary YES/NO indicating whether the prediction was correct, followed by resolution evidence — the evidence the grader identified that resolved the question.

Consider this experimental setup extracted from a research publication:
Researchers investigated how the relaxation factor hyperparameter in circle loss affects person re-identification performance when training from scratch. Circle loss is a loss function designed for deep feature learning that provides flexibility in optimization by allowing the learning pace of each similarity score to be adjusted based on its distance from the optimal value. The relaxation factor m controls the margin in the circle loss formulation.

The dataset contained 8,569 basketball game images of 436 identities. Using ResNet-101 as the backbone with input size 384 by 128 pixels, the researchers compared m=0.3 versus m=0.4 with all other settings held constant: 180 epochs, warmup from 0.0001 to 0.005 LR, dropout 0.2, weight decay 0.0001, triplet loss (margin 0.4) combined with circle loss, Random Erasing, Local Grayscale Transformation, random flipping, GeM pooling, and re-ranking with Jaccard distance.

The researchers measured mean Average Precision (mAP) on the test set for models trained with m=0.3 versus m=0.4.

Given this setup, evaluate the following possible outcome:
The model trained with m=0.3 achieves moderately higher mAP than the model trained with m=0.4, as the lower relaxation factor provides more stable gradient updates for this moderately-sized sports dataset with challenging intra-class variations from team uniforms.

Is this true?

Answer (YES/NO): NO